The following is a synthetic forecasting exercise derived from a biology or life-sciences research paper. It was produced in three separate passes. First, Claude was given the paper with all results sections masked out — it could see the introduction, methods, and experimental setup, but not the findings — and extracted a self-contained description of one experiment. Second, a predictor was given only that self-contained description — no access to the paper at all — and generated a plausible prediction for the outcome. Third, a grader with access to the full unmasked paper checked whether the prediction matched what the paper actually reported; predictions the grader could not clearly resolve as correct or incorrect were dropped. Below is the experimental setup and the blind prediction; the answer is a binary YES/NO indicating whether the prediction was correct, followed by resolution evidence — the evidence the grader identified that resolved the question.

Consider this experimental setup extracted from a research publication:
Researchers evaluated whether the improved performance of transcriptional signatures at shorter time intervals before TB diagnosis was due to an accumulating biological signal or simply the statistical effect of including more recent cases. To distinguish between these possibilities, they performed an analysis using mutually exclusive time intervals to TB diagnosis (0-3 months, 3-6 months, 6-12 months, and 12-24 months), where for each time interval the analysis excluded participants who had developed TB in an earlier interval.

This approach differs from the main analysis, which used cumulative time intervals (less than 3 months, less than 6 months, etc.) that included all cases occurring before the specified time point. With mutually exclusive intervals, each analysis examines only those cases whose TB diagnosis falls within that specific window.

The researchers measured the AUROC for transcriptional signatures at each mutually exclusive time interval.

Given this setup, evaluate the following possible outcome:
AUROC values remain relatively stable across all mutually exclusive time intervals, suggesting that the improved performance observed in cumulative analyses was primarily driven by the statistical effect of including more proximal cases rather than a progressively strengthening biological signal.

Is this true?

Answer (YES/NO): NO